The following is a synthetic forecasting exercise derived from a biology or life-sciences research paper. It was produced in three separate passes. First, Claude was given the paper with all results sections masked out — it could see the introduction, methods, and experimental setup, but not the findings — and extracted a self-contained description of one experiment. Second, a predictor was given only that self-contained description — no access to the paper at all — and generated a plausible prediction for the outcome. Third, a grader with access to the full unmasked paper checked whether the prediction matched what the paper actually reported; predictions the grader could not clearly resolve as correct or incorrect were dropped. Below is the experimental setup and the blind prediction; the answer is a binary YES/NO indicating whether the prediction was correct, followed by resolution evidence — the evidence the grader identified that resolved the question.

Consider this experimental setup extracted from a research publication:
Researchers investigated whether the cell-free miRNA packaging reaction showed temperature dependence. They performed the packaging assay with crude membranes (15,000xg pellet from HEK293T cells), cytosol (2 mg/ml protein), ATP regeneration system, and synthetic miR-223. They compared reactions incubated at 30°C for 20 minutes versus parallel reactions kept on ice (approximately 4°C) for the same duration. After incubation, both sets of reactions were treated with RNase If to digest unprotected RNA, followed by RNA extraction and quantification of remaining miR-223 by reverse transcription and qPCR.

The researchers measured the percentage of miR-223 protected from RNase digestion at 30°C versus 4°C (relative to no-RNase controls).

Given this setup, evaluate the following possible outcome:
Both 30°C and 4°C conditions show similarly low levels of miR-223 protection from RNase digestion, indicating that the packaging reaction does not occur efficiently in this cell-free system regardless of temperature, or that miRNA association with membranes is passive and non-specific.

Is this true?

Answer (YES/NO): NO